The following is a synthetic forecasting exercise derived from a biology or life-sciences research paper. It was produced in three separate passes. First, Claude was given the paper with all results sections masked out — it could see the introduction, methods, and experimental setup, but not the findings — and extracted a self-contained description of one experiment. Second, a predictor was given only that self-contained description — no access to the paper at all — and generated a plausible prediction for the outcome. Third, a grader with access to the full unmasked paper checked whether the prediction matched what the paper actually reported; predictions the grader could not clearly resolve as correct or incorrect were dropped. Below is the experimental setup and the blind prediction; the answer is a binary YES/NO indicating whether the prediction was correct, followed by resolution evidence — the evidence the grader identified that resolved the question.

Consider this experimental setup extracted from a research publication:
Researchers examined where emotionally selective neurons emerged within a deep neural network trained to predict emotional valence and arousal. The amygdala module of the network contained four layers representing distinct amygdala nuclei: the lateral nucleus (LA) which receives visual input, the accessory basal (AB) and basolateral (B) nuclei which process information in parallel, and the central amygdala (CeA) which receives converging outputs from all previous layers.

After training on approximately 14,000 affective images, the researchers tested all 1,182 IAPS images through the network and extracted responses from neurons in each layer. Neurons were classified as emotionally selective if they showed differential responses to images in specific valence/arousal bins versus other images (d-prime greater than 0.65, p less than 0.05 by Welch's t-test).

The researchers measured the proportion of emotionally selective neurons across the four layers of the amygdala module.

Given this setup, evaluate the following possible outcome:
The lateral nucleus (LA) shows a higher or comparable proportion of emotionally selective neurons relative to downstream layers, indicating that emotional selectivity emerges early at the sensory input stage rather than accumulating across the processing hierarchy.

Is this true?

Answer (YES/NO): NO